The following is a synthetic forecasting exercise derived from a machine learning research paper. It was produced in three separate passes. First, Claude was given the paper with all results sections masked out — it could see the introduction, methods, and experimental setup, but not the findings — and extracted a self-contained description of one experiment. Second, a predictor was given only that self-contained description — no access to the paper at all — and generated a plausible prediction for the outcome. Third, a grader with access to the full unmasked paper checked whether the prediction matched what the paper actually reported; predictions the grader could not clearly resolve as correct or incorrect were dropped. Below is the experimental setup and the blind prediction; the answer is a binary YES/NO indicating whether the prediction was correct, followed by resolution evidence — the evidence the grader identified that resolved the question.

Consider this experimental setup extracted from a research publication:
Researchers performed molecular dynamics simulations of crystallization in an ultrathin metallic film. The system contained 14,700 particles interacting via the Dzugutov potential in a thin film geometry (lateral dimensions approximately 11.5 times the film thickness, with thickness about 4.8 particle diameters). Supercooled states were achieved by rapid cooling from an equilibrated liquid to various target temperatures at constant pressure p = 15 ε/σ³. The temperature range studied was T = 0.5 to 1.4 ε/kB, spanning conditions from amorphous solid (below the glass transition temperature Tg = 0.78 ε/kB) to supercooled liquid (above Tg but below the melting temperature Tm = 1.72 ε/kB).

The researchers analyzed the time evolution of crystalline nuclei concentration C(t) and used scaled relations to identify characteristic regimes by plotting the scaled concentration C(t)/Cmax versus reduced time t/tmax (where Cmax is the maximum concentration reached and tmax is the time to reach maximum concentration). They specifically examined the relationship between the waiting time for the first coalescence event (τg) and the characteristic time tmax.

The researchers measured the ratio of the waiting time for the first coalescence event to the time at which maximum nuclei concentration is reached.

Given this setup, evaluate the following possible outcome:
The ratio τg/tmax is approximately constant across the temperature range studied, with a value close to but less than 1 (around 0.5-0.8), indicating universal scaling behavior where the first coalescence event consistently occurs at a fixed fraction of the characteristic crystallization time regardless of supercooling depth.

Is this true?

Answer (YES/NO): NO